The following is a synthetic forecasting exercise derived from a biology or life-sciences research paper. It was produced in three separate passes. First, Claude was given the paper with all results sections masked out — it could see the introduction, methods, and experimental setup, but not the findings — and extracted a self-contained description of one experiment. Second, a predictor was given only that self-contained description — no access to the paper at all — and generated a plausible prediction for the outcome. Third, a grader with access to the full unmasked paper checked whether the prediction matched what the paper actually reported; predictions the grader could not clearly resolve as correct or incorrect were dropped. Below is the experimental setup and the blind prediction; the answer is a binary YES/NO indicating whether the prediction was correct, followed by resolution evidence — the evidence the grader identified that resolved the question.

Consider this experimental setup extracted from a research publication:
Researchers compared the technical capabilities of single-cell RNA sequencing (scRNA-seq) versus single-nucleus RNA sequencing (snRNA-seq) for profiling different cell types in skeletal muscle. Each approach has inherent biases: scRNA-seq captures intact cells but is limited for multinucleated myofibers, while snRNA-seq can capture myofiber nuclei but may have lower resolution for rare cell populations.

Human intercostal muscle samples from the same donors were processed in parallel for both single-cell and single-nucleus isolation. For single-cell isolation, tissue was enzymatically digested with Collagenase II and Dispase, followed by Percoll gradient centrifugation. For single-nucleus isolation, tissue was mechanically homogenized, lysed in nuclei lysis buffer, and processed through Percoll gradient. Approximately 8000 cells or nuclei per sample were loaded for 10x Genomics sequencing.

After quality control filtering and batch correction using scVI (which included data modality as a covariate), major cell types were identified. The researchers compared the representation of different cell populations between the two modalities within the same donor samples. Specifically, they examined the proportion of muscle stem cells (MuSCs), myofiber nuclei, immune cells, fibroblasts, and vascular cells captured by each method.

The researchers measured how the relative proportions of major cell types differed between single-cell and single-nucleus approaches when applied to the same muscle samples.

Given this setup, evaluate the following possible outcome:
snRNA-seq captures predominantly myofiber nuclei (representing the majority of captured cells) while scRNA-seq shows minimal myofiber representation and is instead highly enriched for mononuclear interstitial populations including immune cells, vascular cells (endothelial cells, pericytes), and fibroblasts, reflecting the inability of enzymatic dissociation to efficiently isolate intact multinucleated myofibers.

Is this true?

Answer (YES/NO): NO